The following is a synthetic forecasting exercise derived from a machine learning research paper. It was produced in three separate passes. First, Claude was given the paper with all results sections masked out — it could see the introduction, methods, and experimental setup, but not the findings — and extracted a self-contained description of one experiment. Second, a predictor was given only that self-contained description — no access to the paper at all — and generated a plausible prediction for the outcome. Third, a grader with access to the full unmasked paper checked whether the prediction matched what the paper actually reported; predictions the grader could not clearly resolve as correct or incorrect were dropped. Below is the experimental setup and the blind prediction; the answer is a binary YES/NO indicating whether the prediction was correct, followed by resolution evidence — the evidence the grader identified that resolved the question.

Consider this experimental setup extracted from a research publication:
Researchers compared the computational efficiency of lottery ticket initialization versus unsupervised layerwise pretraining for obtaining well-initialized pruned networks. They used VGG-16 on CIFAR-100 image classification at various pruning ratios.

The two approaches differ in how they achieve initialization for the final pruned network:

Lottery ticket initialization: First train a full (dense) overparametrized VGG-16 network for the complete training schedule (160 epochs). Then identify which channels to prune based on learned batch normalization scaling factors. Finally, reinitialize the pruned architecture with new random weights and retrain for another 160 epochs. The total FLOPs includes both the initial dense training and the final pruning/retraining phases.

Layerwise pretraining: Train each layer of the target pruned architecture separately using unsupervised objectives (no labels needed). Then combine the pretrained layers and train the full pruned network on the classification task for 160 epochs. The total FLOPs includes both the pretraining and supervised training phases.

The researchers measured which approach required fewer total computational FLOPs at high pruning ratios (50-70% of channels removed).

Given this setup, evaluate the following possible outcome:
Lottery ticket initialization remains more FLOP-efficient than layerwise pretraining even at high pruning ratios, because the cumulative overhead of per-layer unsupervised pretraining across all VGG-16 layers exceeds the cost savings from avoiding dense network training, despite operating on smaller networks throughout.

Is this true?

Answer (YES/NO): NO